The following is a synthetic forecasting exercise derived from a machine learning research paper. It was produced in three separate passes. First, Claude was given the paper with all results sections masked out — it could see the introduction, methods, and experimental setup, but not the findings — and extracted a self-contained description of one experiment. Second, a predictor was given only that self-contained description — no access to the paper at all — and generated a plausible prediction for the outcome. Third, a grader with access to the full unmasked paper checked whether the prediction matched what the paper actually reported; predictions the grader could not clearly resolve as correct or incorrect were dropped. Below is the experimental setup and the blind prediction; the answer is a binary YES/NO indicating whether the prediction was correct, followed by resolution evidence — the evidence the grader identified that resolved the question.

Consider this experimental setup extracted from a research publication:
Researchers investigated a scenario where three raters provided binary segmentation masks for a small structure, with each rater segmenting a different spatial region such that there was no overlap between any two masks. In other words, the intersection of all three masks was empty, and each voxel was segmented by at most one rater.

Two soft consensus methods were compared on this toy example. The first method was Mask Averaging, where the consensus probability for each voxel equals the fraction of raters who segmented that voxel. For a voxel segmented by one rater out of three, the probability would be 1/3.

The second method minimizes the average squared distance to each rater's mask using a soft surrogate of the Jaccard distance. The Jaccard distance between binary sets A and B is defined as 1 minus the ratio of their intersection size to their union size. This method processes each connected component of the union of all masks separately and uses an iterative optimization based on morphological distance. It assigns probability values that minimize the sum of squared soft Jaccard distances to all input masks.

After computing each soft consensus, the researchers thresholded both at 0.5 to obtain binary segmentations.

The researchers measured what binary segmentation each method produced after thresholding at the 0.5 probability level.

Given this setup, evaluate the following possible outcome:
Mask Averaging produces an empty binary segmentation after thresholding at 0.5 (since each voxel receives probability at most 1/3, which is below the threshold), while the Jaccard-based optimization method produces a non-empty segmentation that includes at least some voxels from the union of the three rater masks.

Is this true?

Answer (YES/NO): YES